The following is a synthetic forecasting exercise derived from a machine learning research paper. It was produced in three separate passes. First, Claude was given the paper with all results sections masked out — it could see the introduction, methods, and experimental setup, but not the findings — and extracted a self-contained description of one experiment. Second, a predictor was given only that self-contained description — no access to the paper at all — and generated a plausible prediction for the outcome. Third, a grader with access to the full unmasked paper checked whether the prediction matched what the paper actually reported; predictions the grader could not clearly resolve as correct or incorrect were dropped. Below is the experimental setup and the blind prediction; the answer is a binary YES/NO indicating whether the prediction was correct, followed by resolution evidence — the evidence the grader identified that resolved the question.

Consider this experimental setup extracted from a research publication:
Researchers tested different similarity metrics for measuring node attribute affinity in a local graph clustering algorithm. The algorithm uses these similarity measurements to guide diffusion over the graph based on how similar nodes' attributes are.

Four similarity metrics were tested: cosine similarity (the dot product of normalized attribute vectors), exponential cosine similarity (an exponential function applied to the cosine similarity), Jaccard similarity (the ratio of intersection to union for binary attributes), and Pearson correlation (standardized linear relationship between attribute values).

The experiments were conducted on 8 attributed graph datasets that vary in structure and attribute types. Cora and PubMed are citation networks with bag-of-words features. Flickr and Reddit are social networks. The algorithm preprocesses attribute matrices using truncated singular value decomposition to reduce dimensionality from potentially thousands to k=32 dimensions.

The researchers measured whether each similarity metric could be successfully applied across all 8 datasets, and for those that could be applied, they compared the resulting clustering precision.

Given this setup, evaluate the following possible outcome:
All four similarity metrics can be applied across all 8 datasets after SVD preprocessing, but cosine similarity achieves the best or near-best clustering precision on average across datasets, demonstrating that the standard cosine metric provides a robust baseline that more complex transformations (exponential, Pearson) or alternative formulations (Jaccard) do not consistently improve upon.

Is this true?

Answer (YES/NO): NO